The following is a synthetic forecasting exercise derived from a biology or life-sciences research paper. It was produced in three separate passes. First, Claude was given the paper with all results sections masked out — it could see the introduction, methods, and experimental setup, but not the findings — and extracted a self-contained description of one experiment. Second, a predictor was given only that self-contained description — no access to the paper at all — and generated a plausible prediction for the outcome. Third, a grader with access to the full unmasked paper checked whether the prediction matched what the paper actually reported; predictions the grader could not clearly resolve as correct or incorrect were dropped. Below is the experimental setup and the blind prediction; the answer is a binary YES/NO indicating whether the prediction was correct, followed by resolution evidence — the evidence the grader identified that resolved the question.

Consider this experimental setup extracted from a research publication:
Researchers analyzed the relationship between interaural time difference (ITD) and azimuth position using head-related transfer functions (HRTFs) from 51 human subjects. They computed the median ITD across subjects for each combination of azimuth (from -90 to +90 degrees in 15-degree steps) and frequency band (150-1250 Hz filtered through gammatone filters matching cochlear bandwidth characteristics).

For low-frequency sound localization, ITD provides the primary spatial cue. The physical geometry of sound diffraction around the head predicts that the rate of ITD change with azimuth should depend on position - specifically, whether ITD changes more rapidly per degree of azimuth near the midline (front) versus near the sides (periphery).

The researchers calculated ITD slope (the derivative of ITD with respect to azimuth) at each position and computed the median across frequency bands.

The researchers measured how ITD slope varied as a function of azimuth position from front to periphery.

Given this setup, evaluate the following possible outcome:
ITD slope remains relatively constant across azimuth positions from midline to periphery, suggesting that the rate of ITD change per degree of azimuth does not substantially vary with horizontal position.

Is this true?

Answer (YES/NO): NO